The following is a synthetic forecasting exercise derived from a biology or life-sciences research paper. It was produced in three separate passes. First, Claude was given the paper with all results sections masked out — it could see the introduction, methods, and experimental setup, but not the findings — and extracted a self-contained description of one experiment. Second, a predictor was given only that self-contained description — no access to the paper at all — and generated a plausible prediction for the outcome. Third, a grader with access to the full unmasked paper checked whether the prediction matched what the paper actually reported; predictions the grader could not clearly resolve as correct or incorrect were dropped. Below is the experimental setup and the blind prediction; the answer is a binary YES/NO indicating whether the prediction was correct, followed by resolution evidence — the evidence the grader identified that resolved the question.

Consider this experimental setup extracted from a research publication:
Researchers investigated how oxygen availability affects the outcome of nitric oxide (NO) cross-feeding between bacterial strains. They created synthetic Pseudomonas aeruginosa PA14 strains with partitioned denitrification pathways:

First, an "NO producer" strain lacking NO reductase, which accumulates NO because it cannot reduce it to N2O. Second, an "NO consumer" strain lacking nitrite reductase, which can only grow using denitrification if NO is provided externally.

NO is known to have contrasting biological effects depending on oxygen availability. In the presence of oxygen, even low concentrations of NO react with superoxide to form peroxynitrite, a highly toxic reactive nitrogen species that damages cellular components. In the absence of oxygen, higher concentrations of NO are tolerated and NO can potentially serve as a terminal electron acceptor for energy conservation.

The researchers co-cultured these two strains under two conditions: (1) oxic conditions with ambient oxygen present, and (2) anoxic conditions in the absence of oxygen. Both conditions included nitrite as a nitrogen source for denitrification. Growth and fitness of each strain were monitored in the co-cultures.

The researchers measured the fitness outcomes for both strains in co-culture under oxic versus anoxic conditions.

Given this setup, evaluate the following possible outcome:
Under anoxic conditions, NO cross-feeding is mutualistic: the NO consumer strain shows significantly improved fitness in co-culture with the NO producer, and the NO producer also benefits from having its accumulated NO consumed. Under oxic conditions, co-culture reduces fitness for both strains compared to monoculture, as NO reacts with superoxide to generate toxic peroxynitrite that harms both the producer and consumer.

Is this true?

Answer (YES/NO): NO